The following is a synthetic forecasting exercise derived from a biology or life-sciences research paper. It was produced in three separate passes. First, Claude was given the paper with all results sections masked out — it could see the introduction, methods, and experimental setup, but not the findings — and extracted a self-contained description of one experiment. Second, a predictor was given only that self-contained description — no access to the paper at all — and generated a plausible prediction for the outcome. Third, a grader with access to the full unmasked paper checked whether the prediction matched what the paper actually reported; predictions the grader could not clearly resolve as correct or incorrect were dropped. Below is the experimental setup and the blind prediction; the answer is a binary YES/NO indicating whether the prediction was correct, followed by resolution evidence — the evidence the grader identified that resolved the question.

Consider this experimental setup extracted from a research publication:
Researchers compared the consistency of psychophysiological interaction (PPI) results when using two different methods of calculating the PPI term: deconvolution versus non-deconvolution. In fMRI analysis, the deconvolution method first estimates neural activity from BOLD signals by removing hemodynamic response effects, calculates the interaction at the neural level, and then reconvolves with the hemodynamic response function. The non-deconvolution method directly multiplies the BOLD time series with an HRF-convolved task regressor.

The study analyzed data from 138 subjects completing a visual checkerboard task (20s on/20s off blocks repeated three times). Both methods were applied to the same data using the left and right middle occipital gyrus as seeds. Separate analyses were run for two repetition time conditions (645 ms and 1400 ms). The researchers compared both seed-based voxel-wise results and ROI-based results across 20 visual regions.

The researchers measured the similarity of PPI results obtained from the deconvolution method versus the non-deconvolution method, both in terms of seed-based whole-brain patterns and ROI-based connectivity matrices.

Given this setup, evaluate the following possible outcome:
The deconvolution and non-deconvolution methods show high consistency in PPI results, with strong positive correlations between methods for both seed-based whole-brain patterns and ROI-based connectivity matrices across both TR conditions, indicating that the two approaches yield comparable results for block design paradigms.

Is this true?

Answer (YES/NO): NO